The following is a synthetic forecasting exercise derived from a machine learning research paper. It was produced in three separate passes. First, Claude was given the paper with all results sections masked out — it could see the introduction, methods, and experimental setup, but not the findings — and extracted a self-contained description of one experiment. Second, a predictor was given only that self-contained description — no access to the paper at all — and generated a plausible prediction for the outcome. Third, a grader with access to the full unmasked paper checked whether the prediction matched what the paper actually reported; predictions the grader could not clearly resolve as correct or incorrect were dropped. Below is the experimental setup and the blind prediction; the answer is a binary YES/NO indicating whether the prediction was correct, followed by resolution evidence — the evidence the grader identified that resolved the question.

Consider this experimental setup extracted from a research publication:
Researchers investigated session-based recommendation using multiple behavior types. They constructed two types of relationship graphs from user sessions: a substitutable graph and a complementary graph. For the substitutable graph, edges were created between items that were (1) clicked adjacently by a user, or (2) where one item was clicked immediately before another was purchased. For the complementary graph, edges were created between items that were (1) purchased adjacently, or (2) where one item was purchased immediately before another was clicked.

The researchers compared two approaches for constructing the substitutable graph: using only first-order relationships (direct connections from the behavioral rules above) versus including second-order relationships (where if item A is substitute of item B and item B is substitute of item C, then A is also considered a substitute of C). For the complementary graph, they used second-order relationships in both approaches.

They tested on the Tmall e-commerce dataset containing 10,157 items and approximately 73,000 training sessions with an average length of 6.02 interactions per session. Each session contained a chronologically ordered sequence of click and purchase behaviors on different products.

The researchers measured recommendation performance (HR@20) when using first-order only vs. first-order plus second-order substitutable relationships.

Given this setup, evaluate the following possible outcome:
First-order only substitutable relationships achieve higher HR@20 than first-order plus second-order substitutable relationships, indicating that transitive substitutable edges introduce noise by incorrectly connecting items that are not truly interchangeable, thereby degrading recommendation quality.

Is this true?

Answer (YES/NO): YES